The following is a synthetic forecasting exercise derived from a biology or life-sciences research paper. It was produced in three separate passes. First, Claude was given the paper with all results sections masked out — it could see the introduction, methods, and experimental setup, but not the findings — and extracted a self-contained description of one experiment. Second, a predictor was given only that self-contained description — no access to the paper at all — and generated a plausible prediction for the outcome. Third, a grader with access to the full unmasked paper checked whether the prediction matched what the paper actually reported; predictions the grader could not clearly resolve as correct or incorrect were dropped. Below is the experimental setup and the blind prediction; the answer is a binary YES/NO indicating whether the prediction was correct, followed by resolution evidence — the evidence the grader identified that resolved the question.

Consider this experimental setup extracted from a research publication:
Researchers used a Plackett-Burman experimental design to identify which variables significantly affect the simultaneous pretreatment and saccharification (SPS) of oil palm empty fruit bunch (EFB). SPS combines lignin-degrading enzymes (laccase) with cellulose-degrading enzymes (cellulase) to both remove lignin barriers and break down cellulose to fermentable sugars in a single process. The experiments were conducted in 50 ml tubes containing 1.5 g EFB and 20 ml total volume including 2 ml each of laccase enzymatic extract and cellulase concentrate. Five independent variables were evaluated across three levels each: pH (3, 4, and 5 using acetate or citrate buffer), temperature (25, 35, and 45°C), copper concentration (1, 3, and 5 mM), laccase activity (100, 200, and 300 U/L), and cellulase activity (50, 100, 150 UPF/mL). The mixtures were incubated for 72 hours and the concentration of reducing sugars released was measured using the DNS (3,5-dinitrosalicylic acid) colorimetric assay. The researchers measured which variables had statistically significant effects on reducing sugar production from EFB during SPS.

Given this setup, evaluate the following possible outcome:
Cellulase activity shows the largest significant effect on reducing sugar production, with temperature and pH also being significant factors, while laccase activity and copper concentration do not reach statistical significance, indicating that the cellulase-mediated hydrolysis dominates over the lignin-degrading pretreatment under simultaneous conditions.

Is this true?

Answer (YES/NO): NO